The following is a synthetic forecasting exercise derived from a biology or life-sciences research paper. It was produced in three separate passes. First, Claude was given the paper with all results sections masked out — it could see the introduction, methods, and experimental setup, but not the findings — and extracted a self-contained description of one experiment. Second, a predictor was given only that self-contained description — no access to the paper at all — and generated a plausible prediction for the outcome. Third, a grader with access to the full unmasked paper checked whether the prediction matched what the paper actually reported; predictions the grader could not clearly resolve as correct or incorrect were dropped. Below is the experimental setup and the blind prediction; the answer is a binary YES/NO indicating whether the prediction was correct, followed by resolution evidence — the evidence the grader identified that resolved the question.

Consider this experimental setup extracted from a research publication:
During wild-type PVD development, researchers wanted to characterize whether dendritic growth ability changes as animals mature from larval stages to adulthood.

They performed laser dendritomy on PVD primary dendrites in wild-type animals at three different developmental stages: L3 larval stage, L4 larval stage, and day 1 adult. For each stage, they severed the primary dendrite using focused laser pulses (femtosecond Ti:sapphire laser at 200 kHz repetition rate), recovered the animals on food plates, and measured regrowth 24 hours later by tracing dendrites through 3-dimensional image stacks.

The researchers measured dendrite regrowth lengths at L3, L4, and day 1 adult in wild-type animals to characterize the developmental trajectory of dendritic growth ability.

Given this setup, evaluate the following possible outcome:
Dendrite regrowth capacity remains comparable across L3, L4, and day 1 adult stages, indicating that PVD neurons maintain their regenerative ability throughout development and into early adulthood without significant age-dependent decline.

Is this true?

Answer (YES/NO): NO